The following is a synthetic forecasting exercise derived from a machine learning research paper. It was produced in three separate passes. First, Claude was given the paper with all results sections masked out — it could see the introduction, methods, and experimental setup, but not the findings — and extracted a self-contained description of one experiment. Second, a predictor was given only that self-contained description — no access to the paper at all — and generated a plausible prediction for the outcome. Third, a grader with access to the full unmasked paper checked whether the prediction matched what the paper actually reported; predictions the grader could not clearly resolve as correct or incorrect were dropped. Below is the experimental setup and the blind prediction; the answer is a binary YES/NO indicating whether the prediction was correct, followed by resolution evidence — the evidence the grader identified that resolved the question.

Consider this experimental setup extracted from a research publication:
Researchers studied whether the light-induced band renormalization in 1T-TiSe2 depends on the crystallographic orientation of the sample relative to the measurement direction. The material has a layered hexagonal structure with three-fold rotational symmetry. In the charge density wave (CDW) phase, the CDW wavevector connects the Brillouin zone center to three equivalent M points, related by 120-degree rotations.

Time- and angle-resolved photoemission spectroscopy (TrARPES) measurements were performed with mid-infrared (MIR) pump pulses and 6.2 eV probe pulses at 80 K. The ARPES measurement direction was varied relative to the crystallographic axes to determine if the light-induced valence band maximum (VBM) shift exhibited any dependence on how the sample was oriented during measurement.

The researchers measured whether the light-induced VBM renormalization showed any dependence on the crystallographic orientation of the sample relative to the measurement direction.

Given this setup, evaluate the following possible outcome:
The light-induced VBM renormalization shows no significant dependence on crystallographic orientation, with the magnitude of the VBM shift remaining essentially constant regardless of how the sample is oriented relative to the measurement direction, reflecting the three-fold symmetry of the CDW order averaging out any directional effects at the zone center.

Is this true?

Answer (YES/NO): YES